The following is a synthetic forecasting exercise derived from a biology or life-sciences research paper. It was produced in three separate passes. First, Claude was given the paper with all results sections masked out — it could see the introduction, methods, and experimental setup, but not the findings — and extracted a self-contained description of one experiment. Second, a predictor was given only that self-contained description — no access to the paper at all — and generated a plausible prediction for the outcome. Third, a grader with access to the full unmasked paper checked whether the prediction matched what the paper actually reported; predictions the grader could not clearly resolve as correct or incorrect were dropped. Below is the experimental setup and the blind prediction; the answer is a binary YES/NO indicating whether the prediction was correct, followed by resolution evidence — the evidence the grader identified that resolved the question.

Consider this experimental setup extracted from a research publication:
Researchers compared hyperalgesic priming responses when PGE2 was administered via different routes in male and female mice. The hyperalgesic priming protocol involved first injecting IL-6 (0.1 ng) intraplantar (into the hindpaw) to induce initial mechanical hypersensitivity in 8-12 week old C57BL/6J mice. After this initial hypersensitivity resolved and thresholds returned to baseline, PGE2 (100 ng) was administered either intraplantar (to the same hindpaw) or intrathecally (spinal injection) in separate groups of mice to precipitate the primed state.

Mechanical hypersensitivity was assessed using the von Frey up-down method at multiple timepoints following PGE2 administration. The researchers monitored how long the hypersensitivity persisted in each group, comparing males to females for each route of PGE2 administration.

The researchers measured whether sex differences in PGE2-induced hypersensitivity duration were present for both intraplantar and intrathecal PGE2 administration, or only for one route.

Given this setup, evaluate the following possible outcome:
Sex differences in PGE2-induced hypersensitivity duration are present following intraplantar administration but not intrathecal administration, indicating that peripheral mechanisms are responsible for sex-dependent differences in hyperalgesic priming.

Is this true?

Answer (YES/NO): NO